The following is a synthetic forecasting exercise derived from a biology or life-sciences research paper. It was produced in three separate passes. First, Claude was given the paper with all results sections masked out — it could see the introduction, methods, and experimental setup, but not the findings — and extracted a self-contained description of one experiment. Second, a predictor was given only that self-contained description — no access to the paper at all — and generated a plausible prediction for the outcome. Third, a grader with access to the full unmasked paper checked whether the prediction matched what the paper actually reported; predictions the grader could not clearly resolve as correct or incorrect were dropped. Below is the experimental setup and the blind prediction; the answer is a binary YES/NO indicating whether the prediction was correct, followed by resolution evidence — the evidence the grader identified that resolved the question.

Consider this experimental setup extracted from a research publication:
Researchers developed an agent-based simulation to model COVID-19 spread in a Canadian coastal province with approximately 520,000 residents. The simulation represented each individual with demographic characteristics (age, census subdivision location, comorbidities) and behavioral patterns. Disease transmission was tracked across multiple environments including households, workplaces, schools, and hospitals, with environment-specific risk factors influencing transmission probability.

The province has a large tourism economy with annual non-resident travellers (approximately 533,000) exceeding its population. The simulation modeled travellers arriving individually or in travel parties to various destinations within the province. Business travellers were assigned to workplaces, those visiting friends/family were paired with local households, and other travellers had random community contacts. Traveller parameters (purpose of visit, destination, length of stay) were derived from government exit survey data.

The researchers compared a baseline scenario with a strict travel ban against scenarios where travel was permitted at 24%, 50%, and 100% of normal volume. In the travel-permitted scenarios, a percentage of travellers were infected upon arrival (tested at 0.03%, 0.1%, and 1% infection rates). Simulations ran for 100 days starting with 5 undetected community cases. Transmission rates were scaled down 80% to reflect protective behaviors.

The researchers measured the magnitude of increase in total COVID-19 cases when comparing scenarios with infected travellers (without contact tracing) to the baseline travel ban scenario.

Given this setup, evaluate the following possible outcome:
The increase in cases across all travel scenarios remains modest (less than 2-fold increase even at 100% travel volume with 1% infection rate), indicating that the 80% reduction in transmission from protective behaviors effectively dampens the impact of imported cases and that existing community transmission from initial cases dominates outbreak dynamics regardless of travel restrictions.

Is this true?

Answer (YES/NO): NO